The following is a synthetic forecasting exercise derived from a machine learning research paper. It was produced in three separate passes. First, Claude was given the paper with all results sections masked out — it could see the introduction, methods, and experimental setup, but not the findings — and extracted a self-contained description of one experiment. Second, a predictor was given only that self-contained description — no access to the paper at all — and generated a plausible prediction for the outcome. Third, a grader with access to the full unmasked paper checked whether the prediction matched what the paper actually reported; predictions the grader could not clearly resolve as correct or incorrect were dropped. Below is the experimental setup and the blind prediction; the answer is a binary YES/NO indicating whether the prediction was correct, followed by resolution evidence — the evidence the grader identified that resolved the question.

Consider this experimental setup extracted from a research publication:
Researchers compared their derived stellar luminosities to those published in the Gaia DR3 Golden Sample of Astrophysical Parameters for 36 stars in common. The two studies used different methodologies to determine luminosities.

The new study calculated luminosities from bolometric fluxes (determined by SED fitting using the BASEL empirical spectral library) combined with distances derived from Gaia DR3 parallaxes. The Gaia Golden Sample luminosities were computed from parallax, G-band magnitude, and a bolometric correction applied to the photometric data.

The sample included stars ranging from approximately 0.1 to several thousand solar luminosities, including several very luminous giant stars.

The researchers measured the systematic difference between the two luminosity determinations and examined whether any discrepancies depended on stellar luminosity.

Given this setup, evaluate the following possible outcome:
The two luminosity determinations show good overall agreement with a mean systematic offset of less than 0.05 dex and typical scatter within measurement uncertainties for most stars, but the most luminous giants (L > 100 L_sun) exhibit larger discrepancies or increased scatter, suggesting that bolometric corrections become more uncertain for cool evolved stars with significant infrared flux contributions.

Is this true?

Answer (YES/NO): NO